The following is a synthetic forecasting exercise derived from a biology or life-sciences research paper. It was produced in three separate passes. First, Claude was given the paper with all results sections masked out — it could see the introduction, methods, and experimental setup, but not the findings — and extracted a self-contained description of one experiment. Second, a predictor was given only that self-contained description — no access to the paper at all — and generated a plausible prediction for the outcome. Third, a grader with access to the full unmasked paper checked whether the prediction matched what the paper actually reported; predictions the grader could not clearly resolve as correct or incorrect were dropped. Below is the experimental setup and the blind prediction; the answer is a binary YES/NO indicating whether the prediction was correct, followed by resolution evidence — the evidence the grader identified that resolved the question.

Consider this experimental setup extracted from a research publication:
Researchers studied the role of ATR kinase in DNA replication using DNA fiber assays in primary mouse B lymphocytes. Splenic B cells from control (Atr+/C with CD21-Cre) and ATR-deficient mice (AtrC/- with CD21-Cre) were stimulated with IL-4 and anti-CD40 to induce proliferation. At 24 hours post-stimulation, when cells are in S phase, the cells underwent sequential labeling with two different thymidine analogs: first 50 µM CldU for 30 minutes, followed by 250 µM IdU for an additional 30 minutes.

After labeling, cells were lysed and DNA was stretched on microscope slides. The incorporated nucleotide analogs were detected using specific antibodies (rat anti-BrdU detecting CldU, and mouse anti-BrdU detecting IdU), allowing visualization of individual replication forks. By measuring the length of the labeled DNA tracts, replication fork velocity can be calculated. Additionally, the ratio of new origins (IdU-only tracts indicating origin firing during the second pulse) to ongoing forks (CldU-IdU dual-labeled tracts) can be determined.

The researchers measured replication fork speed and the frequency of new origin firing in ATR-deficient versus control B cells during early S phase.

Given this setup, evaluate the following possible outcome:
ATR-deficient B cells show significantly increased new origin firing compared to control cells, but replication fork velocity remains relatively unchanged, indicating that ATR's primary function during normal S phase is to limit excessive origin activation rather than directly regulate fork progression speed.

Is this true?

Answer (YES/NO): NO